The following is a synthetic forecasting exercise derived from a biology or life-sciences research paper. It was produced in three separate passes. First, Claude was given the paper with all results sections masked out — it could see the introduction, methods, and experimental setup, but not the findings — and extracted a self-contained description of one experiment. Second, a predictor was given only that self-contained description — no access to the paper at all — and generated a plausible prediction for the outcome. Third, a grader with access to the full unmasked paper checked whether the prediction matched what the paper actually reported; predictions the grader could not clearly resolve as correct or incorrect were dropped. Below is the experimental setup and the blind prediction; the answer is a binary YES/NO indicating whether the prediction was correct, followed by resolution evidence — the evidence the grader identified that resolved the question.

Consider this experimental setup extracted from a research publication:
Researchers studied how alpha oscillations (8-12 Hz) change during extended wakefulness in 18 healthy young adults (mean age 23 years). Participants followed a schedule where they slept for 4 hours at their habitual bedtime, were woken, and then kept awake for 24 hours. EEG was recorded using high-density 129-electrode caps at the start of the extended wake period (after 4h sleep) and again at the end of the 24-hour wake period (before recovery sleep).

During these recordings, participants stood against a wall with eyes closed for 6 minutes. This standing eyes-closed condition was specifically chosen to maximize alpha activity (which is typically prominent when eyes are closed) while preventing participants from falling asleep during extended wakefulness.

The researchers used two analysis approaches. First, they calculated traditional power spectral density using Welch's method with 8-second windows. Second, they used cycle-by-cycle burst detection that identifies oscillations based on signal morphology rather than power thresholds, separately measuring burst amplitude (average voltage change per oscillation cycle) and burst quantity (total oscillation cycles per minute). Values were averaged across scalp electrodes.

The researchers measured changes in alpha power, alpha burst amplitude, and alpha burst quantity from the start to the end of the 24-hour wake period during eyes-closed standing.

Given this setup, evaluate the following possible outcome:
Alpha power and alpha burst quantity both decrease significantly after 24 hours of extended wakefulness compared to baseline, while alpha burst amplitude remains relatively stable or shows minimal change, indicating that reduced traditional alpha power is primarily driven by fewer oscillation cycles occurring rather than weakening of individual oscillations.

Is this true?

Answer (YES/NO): NO